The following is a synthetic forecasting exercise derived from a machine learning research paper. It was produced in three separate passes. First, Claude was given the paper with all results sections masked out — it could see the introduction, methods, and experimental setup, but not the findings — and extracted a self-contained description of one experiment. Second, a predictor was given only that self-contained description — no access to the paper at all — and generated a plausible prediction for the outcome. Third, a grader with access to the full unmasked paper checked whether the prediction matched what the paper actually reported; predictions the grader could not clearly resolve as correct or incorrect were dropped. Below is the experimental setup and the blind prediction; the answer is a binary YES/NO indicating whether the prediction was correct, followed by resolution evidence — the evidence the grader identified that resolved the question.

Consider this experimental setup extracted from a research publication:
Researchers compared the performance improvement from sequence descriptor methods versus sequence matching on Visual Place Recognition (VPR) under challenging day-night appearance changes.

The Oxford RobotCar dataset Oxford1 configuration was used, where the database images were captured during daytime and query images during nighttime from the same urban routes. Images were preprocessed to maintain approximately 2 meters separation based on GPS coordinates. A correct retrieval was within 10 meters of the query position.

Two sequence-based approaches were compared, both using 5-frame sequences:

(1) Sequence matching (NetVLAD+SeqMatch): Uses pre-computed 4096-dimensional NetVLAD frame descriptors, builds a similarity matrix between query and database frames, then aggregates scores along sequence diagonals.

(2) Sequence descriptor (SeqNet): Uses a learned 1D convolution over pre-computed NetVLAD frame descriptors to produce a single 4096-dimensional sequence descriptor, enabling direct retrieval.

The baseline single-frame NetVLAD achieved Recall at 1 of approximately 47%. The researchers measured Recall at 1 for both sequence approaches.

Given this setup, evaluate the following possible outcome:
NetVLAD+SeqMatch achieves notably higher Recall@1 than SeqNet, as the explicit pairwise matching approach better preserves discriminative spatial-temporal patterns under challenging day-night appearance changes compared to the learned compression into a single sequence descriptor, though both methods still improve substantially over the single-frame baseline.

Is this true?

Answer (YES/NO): NO